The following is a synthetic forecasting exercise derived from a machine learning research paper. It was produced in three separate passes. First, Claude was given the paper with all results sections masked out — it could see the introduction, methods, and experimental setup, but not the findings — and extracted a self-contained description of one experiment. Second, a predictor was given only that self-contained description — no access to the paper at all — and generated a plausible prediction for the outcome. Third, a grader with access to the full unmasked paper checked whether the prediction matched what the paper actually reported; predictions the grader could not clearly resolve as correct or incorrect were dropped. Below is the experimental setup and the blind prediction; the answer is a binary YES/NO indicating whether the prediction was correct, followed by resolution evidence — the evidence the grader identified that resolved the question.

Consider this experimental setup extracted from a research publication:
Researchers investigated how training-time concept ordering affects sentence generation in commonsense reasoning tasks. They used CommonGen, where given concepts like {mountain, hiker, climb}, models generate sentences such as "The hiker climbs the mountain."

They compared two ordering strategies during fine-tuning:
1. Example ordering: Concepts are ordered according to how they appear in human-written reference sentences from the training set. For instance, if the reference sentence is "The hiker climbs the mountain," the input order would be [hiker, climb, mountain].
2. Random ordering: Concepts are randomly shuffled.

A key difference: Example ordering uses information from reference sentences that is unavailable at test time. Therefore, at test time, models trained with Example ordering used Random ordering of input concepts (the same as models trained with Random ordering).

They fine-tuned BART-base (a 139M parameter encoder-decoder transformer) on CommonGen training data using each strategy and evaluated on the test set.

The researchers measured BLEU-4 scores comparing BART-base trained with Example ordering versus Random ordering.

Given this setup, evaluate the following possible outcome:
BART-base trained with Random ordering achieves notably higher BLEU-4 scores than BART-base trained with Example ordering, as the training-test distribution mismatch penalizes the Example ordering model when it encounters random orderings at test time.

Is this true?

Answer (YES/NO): NO